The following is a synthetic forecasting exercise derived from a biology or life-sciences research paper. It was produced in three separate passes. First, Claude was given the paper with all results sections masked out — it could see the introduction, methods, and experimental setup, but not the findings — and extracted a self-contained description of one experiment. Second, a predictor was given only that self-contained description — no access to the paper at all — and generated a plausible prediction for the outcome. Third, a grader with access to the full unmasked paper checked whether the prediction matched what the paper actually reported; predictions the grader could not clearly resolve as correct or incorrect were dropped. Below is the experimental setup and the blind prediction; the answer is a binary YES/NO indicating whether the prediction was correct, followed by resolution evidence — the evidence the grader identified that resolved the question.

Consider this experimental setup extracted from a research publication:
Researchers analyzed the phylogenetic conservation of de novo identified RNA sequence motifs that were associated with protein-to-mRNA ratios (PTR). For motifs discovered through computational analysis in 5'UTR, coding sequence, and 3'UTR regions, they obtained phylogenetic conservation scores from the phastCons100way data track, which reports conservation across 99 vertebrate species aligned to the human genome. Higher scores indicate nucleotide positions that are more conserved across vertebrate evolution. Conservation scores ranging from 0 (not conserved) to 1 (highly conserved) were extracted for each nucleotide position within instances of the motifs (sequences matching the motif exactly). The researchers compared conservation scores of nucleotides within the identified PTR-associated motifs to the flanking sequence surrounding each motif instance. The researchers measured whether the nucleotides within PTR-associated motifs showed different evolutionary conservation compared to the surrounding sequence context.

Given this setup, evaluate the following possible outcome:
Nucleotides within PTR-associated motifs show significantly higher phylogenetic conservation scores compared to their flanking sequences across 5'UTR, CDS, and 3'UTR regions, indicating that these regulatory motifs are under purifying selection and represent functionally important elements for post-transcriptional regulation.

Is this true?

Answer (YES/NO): NO